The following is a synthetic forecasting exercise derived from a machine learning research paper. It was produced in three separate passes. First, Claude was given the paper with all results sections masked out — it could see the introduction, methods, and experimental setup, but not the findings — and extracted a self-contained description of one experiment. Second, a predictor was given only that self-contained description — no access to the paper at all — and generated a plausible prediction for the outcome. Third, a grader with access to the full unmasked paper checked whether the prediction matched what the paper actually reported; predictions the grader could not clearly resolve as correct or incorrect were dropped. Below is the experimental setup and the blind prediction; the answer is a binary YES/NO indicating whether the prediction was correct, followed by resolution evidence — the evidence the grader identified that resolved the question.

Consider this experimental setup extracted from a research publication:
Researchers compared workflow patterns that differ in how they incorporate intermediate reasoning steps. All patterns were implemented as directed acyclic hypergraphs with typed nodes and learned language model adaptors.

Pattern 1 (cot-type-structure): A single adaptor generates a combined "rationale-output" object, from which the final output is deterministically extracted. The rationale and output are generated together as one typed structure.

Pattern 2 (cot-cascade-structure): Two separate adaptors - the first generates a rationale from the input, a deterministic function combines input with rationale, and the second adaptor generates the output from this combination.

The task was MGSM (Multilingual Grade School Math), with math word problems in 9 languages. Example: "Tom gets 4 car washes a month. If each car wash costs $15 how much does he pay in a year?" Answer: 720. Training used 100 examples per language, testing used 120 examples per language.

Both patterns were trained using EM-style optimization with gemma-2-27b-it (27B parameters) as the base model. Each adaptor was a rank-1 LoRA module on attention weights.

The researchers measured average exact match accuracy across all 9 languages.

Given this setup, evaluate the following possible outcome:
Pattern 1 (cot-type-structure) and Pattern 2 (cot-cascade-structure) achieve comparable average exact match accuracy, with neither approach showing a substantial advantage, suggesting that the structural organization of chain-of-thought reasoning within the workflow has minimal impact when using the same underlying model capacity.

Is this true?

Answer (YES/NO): NO